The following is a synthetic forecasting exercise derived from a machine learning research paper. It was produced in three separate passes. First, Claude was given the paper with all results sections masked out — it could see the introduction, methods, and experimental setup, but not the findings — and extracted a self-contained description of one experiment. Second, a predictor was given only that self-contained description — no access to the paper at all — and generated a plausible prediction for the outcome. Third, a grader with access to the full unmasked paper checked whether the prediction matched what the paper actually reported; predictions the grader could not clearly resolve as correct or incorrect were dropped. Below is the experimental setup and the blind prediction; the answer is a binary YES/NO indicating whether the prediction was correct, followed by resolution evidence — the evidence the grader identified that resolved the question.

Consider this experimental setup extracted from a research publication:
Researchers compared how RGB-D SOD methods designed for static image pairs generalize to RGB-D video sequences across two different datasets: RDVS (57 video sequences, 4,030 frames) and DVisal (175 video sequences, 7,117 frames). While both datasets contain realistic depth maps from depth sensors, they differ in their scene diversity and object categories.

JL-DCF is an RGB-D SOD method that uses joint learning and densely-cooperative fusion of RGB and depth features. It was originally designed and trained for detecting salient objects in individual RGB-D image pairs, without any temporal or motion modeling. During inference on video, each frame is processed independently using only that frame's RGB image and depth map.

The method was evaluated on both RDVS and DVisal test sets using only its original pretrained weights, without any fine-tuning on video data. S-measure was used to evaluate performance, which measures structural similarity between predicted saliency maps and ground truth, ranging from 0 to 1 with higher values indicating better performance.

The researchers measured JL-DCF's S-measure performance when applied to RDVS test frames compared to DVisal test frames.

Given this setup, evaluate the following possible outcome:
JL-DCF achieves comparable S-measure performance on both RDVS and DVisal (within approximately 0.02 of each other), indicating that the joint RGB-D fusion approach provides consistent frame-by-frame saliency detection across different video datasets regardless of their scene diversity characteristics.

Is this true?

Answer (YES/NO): NO